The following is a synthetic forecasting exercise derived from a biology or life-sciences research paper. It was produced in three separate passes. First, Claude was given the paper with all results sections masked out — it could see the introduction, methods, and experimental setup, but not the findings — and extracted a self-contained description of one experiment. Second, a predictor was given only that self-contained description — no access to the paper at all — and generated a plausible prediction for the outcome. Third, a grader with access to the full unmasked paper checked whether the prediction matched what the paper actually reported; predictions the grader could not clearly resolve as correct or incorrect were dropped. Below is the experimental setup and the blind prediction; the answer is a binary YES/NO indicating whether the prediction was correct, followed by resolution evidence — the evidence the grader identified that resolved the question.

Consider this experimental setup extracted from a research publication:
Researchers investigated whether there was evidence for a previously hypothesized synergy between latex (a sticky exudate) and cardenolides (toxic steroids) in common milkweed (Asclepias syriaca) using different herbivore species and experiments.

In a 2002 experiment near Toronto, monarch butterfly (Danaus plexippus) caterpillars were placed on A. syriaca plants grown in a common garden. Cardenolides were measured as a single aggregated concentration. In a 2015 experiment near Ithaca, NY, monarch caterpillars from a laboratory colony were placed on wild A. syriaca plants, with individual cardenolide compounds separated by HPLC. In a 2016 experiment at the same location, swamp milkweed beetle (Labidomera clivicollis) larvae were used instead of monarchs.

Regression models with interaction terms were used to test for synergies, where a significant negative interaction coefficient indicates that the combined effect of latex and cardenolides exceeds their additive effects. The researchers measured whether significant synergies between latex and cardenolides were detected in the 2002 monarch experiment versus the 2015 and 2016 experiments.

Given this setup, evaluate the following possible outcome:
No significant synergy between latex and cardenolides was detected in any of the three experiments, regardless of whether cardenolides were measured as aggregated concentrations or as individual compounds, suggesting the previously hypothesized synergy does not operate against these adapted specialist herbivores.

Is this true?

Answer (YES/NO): NO